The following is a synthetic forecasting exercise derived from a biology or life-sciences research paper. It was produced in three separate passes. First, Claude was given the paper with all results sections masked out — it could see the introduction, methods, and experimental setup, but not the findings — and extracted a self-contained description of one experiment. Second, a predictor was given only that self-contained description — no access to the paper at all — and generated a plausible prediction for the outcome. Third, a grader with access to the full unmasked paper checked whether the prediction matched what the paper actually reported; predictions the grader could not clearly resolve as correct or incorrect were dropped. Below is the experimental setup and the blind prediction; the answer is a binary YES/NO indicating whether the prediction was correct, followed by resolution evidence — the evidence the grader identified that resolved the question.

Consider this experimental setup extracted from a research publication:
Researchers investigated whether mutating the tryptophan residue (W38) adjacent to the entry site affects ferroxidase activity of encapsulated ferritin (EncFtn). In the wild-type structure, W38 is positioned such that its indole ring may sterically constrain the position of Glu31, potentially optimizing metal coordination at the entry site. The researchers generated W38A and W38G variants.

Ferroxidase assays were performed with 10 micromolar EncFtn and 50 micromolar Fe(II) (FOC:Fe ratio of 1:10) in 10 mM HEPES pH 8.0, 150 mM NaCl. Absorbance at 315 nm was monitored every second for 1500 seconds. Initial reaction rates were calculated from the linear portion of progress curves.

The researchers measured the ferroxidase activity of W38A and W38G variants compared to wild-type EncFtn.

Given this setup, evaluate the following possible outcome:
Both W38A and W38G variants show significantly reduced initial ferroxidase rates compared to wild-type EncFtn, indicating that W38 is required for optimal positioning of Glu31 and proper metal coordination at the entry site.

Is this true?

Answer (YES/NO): NO